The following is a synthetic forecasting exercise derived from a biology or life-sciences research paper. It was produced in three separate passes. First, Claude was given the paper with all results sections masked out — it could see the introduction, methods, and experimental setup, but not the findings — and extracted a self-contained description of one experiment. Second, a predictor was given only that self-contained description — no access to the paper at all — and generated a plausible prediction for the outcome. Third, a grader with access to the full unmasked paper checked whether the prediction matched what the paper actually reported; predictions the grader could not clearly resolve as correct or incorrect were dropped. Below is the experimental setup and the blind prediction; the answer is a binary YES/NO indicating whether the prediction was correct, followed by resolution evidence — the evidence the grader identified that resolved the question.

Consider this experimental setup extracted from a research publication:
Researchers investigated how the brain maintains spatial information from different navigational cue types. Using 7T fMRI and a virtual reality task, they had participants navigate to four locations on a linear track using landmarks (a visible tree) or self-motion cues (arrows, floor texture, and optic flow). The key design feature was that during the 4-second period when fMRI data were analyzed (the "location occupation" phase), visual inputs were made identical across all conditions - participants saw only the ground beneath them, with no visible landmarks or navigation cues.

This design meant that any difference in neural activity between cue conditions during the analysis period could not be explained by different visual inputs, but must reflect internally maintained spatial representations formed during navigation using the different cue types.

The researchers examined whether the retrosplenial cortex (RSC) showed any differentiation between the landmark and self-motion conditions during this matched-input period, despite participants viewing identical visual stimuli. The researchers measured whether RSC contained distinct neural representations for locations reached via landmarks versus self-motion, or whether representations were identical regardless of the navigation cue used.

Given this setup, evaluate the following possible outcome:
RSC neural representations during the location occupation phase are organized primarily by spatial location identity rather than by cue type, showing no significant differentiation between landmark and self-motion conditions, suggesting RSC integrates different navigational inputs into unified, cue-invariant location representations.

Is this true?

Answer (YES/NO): NO